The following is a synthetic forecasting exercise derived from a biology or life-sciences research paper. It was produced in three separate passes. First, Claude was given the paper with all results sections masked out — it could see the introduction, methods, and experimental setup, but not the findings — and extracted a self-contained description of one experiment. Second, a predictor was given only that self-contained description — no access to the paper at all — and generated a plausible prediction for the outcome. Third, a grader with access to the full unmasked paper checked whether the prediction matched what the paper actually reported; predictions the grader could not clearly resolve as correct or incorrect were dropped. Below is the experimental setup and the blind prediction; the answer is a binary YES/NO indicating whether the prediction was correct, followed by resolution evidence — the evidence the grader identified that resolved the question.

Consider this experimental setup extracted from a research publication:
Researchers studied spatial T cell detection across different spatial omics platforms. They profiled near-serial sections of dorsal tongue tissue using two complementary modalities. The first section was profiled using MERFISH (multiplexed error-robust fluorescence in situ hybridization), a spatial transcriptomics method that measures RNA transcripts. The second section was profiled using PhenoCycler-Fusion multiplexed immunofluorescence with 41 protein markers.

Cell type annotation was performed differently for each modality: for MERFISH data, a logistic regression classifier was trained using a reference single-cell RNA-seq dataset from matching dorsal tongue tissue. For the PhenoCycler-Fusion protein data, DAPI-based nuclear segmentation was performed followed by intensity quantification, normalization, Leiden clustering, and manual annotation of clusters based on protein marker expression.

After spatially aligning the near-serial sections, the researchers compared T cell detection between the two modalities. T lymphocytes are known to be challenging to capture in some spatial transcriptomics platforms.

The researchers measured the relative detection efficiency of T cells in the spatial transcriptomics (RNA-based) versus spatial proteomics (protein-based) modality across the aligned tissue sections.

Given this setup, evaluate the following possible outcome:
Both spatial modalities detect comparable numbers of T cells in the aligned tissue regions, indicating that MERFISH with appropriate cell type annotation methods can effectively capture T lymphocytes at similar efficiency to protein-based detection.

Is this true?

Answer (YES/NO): NO